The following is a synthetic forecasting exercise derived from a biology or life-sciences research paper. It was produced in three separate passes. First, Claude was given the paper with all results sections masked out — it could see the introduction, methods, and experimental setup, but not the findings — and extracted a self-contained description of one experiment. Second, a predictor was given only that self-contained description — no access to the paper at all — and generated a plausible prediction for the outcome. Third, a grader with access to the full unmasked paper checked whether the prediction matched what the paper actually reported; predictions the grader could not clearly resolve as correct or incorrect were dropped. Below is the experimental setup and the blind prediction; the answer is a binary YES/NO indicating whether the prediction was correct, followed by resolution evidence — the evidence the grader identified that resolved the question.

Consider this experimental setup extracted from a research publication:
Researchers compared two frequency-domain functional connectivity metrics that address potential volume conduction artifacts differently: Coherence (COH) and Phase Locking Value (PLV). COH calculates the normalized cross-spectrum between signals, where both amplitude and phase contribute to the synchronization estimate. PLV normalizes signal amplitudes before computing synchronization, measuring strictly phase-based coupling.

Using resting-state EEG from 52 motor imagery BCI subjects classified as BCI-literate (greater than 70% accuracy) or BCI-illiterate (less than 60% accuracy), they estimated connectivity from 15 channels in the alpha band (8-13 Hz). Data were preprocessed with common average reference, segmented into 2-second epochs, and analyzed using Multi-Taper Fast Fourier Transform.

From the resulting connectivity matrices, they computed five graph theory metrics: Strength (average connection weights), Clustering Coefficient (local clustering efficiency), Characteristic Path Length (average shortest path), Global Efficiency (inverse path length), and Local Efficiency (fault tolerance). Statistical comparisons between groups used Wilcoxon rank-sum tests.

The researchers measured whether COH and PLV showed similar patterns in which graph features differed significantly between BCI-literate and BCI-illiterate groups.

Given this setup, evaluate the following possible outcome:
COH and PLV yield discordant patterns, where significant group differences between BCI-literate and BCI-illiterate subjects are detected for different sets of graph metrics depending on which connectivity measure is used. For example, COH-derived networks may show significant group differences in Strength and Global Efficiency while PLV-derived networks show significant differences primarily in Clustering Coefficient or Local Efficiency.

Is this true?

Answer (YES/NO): NO